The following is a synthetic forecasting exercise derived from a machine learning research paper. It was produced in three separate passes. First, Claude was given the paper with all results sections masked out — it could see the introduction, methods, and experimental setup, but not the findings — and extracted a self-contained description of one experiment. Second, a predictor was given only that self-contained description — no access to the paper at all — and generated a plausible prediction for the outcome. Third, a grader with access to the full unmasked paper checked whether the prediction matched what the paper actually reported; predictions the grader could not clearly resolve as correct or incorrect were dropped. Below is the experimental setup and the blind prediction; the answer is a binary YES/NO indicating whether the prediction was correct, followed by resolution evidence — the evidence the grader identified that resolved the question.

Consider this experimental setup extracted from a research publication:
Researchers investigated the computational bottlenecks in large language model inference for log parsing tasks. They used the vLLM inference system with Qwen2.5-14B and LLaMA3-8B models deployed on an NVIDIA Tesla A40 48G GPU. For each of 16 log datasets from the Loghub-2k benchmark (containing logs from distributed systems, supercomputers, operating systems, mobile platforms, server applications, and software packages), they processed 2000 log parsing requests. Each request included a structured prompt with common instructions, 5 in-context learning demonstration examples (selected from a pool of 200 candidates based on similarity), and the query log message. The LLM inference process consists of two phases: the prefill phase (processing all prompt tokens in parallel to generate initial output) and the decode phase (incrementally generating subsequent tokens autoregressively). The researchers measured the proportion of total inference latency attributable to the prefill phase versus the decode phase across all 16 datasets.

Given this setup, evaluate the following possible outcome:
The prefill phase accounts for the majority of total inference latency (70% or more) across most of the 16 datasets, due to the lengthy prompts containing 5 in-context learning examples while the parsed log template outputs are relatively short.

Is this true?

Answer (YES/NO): YES